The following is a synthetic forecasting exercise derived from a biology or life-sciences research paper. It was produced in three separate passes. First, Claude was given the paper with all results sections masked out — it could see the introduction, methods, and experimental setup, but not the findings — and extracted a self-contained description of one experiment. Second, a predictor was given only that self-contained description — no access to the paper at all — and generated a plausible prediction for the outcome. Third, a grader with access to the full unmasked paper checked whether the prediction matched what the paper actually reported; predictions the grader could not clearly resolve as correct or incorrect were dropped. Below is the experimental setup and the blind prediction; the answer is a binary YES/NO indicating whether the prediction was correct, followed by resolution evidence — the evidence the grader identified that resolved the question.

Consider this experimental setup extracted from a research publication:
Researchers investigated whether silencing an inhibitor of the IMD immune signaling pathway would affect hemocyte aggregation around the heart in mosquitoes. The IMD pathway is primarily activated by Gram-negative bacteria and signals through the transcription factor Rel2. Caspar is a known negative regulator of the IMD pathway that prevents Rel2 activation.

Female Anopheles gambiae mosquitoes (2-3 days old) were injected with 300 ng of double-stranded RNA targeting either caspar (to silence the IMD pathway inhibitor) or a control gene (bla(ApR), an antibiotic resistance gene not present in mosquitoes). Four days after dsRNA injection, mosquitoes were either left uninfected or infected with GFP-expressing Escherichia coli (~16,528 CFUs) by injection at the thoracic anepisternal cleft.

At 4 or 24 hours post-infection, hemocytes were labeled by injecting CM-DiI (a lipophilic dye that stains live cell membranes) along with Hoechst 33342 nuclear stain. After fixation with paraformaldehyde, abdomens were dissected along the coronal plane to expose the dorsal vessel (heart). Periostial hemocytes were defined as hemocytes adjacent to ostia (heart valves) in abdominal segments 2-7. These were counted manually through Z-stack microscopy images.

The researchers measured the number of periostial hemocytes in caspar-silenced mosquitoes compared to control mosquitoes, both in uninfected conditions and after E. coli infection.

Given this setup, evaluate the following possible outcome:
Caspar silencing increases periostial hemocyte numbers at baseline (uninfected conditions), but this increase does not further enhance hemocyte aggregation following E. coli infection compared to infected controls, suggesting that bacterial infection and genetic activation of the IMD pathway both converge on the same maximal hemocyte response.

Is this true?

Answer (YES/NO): NO